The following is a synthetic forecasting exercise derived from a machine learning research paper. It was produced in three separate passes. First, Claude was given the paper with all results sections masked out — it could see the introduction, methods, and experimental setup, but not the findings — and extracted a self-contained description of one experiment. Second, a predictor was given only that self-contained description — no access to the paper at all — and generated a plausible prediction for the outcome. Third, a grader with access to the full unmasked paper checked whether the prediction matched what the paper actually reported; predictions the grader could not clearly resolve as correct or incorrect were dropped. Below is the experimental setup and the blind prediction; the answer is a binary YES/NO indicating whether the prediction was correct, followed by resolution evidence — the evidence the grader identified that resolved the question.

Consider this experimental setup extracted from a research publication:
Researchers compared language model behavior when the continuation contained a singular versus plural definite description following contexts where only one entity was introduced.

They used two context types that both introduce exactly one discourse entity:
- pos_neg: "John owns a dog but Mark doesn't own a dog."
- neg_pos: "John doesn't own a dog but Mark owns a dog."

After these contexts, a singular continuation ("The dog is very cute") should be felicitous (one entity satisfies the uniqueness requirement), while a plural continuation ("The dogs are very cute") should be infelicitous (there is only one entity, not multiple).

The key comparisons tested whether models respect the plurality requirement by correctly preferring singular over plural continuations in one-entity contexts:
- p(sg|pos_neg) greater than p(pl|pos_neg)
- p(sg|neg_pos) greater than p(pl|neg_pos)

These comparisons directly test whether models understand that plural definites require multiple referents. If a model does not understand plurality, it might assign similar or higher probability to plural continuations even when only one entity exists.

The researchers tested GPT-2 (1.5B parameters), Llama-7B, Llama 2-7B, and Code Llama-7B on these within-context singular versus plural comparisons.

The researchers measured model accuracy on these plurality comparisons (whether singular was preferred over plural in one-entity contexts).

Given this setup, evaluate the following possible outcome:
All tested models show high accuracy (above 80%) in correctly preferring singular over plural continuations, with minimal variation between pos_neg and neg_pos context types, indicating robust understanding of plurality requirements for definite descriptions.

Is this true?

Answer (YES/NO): YES